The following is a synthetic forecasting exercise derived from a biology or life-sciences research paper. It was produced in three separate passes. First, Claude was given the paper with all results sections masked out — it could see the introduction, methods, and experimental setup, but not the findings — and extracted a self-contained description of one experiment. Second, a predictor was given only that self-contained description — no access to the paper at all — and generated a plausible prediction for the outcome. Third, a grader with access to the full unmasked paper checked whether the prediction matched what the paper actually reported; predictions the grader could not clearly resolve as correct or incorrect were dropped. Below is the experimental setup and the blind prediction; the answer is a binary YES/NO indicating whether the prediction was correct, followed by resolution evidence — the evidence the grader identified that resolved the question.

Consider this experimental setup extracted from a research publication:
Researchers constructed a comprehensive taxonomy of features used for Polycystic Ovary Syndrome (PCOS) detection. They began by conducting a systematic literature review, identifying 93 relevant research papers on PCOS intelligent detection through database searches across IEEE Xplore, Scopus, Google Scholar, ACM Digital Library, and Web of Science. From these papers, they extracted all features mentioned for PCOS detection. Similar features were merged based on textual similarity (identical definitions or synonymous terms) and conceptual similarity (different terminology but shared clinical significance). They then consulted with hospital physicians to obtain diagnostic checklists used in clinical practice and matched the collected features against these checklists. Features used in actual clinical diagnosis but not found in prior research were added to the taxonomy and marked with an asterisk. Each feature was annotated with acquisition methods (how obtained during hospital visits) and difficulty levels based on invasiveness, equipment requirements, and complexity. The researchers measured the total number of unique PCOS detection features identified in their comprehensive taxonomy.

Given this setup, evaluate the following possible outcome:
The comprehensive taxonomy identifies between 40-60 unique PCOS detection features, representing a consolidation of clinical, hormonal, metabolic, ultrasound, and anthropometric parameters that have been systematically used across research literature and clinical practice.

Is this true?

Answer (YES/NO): NO